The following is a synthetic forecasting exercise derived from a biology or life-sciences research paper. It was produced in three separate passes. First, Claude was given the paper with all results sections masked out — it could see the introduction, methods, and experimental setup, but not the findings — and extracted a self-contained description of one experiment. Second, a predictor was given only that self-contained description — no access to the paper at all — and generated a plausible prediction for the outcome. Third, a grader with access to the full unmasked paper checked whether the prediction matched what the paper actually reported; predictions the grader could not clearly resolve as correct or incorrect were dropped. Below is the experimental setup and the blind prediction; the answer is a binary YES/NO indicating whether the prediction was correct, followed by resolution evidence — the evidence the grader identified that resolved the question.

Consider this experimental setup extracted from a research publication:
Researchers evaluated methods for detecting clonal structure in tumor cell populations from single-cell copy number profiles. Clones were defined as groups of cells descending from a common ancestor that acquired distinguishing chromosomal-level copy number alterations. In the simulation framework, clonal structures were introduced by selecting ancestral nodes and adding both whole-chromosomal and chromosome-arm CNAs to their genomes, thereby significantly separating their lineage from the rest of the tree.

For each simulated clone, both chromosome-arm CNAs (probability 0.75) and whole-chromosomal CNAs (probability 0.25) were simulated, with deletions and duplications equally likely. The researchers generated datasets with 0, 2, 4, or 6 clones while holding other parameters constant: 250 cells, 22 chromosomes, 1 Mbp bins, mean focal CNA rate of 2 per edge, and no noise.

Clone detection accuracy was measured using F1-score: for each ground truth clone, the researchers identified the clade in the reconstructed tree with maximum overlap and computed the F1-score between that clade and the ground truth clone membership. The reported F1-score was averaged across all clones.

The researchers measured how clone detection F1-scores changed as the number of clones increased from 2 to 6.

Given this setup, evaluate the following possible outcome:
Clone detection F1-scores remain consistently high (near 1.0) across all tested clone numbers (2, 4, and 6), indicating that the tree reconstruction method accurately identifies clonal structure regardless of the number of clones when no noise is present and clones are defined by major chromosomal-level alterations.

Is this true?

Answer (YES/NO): YES